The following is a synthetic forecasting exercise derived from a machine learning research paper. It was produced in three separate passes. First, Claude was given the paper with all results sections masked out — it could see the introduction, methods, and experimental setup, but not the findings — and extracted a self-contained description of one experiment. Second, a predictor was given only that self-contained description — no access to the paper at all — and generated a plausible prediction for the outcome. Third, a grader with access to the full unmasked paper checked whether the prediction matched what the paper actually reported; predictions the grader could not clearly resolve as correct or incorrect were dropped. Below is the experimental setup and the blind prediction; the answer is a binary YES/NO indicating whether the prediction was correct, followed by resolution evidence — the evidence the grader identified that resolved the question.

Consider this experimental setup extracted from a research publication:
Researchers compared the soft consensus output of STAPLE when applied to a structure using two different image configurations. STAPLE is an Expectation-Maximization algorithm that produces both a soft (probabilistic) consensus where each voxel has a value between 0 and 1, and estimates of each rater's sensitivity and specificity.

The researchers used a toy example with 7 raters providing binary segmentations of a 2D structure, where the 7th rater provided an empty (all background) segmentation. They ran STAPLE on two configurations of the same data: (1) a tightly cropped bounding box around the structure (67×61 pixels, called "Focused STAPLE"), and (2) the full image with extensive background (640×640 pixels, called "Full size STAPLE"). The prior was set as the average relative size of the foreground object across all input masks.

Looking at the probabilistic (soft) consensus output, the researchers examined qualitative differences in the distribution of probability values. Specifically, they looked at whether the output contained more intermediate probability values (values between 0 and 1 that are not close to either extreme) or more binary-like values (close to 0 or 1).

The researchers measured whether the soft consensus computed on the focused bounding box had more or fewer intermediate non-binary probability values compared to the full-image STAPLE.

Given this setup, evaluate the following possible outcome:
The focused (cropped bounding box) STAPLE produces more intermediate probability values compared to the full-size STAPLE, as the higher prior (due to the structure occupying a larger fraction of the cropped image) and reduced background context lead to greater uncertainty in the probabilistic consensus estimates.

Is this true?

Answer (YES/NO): YES